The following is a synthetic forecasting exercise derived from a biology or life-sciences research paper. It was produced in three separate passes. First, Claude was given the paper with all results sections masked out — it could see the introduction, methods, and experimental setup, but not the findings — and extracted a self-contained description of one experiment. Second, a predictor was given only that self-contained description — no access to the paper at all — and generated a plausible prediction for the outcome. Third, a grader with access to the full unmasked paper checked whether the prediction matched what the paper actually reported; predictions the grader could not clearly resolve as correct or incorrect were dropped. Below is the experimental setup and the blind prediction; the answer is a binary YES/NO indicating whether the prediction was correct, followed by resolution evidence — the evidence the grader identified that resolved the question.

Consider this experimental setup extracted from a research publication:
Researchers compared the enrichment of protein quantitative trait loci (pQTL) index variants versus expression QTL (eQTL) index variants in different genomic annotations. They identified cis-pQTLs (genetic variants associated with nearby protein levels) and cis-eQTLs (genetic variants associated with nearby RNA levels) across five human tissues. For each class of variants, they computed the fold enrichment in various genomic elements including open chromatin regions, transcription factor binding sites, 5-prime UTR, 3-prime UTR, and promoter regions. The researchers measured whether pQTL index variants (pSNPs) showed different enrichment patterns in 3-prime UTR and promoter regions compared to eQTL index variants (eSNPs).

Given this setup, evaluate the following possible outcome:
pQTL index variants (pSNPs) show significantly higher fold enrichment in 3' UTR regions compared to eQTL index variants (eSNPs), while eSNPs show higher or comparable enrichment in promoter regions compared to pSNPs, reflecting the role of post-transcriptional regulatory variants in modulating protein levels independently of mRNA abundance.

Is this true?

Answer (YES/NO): NO